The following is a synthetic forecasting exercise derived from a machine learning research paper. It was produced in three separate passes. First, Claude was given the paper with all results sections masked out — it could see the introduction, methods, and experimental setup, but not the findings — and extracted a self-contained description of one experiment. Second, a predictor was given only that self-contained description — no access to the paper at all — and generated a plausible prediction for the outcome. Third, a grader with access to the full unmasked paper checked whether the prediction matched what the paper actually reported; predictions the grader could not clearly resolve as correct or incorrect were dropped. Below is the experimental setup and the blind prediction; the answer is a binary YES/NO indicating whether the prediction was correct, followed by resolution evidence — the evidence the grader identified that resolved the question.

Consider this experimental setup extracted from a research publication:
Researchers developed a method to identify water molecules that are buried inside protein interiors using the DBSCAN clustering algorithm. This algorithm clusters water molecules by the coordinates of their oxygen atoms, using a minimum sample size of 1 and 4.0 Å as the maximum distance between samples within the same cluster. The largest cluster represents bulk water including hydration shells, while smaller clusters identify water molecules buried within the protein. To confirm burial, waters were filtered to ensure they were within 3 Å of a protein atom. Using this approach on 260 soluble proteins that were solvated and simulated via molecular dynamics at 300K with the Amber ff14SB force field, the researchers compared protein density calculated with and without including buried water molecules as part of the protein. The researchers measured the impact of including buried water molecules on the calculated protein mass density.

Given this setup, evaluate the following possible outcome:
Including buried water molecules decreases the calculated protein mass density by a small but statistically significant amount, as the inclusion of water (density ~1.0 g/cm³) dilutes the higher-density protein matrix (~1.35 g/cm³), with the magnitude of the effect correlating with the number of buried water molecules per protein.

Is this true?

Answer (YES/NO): NO